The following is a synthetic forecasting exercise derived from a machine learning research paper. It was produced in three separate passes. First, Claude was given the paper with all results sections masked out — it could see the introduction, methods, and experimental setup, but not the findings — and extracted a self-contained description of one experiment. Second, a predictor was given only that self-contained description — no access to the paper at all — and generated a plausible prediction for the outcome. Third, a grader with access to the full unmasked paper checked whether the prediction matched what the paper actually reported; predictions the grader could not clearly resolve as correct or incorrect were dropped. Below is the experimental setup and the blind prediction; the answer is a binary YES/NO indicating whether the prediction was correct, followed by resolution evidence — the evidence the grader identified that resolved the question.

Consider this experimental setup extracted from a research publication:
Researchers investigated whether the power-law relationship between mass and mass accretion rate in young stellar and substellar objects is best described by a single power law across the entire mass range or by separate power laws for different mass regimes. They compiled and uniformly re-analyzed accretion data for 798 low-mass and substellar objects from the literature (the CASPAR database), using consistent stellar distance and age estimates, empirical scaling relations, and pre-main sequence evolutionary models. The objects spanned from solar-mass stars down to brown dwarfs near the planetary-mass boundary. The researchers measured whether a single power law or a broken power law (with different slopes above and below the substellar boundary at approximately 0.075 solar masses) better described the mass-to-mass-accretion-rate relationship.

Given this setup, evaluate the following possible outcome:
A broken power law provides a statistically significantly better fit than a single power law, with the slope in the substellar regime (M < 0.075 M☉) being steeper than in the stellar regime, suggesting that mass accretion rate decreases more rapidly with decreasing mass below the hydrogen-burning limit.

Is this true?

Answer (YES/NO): NO